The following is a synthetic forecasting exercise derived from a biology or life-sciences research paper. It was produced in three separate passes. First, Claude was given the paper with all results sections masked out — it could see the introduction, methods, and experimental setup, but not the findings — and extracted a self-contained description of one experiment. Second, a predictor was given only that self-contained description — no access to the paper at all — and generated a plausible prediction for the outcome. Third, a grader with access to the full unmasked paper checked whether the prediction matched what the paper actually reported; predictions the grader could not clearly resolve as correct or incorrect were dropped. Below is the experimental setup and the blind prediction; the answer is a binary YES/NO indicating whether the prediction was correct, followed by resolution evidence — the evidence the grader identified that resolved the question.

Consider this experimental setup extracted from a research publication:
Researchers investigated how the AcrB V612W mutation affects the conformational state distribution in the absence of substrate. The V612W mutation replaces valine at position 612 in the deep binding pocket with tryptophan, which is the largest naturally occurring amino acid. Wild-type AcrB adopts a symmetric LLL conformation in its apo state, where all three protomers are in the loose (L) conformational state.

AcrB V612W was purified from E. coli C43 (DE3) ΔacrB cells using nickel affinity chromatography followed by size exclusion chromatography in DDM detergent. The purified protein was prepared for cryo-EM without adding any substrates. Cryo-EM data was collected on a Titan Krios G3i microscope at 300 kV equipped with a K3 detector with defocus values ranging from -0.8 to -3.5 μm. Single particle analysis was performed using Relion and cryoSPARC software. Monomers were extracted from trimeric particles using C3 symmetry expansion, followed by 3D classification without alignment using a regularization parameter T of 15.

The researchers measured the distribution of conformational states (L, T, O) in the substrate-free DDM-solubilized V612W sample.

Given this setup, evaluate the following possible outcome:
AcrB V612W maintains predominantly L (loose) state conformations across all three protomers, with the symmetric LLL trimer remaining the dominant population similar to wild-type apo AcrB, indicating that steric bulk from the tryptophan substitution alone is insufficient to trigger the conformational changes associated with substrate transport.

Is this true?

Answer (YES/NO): NO